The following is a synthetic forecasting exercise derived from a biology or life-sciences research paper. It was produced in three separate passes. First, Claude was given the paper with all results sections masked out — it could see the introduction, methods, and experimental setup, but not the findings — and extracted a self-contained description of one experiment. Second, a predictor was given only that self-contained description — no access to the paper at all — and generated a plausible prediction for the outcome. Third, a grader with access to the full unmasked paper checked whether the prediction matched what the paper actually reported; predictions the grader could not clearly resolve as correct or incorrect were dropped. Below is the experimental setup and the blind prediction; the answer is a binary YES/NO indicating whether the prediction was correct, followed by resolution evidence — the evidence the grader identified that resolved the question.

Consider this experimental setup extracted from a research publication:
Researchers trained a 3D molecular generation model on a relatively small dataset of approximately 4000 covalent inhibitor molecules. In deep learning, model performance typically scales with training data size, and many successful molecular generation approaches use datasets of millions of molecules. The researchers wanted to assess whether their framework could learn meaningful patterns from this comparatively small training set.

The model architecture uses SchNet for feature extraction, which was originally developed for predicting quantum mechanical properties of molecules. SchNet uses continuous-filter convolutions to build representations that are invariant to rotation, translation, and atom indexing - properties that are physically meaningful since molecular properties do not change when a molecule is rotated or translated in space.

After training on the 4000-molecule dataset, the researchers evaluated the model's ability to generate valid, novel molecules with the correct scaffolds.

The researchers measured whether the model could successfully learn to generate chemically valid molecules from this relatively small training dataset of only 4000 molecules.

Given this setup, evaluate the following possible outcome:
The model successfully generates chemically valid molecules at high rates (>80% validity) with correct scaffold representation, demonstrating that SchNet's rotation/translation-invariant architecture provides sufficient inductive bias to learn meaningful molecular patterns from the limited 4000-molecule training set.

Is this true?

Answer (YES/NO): YES